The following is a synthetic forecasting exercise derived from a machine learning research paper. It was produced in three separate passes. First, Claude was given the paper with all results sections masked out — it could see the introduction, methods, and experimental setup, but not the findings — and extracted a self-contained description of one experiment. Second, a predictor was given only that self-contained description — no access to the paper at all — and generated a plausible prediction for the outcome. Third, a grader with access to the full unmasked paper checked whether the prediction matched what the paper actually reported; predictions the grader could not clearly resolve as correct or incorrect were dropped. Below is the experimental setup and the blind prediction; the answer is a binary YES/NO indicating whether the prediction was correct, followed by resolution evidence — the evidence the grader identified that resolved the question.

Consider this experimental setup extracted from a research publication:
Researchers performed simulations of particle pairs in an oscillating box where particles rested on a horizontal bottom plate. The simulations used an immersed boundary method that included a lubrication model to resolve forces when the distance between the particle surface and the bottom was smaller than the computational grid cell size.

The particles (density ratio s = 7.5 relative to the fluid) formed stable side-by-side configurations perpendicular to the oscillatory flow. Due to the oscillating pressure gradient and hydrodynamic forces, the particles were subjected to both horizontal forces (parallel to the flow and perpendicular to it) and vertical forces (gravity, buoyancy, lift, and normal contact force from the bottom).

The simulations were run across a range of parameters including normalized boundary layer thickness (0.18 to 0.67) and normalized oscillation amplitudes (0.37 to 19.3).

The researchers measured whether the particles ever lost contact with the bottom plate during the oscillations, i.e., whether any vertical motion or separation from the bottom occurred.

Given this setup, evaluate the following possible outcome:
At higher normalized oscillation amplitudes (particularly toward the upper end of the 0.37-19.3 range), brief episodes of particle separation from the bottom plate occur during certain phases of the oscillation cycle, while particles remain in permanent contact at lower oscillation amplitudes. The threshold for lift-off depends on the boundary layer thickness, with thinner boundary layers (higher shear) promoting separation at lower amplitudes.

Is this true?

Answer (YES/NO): NO